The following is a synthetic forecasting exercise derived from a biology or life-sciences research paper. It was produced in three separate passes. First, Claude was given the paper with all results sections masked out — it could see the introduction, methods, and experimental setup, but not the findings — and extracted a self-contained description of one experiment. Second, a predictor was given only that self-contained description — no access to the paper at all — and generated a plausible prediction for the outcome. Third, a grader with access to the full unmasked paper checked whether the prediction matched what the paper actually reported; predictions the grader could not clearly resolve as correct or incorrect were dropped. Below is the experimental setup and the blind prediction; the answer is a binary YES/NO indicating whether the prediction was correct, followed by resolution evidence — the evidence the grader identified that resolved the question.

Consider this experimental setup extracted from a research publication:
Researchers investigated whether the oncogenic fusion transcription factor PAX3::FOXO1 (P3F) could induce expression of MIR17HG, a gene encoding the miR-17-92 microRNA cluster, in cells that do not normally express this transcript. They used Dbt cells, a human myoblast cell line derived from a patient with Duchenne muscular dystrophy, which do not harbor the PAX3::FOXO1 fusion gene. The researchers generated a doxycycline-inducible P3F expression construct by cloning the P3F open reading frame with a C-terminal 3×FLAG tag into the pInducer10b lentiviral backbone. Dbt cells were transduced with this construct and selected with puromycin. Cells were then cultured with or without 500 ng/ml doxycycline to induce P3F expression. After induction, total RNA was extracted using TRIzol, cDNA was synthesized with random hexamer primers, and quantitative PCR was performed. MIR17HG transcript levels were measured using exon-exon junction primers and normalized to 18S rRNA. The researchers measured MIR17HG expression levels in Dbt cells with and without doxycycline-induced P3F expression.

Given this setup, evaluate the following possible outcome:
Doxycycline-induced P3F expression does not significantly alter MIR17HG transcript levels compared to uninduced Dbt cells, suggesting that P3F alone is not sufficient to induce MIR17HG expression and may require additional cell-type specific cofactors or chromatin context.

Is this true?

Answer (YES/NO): YES